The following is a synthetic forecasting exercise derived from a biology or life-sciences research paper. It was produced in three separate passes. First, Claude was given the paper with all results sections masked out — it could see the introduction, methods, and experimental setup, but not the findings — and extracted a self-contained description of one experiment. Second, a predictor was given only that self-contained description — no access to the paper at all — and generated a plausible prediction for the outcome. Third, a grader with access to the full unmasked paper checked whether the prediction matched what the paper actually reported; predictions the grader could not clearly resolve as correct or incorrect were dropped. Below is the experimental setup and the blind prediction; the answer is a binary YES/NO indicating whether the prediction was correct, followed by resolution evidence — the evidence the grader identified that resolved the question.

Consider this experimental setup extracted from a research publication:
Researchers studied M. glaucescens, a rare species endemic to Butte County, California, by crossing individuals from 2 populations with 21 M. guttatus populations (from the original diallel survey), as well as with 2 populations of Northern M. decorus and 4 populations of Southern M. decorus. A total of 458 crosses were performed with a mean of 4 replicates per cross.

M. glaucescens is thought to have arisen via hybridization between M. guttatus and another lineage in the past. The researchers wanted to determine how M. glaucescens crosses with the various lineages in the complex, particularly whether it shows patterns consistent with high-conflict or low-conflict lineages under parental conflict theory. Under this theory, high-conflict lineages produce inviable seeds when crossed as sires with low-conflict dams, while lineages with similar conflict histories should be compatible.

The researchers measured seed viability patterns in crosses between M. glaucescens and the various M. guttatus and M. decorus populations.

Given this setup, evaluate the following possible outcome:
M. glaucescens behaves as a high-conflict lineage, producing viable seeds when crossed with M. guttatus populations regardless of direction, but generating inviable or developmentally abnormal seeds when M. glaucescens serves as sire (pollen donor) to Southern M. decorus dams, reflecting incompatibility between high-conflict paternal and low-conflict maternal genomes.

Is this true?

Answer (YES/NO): NO